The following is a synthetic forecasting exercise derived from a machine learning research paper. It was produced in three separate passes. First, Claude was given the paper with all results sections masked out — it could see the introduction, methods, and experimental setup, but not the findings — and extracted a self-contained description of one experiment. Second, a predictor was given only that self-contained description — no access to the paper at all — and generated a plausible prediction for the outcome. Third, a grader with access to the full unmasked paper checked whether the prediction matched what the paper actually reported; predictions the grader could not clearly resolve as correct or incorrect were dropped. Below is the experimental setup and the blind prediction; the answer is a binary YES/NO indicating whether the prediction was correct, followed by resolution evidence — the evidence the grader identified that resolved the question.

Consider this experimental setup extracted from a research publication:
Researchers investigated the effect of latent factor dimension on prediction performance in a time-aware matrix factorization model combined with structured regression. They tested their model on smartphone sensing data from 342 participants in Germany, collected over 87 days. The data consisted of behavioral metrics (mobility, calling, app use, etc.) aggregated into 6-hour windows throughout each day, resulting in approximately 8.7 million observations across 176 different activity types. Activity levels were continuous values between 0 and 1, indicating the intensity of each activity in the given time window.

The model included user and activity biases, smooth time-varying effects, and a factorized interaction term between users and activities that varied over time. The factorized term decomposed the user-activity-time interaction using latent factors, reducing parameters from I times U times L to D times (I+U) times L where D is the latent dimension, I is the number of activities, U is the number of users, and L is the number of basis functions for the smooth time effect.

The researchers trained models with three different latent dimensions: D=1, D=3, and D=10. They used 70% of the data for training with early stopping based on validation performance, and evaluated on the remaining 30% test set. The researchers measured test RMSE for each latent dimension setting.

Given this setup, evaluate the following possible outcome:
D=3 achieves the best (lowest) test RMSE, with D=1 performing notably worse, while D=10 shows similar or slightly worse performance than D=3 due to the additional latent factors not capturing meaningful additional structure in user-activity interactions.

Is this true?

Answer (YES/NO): NO